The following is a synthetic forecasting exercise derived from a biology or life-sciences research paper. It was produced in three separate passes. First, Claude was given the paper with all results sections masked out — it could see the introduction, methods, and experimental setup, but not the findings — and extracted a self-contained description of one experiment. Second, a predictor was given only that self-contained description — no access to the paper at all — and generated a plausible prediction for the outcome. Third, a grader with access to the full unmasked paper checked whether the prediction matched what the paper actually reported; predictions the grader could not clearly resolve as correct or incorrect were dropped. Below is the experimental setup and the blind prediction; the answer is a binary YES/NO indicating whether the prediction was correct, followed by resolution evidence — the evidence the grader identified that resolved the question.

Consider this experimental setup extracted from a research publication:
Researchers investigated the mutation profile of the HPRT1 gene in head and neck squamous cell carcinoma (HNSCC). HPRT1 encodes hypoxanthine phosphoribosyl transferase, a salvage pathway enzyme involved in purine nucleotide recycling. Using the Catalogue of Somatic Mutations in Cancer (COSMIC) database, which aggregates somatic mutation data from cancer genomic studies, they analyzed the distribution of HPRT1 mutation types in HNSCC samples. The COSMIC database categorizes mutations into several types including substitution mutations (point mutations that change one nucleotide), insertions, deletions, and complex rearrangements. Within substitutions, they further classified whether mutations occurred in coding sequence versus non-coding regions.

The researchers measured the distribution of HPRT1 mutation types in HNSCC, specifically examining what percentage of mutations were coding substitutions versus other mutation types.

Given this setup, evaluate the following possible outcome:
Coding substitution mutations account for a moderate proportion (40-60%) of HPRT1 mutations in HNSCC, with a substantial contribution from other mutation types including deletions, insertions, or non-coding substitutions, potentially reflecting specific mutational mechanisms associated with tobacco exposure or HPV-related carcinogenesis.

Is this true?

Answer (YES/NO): NO